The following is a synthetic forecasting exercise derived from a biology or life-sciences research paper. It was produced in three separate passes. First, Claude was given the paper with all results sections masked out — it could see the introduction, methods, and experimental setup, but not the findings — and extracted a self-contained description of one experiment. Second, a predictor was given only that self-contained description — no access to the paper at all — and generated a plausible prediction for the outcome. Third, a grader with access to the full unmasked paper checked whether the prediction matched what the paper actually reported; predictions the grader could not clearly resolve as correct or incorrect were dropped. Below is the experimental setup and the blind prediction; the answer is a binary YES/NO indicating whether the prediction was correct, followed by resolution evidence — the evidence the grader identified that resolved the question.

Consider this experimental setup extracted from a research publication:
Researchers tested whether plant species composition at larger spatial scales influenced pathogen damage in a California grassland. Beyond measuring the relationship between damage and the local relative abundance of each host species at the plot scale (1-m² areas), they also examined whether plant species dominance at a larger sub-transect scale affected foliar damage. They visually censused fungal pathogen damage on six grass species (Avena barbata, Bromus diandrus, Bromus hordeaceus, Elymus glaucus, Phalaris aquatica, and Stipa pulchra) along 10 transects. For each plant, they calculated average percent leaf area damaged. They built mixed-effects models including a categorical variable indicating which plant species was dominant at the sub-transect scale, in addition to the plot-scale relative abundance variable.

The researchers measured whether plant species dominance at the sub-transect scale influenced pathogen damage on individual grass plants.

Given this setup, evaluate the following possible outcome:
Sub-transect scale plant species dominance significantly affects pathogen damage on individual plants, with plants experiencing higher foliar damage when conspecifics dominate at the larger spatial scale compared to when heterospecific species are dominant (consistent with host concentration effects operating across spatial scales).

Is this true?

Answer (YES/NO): NO